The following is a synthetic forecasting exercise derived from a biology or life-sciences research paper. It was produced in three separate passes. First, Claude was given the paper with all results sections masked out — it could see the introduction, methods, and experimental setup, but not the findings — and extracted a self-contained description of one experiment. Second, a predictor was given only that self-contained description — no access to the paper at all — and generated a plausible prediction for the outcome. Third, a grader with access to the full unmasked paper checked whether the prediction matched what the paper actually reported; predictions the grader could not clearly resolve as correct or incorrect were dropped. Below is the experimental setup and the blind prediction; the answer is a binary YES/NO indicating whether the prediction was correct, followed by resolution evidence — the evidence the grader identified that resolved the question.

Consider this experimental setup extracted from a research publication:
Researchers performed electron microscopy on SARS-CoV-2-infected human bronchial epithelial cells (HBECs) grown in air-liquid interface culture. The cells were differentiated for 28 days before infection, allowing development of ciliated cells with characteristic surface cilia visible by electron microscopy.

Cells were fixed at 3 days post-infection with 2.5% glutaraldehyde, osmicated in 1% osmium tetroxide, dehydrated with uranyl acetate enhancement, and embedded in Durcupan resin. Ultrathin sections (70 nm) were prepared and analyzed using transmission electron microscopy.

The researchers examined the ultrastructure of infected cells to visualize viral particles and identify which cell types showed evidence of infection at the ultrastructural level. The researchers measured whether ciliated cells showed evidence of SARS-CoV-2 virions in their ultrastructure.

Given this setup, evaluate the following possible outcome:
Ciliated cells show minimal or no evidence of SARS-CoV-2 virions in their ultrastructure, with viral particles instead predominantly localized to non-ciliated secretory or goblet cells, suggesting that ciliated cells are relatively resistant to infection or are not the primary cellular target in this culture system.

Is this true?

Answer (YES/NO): NO